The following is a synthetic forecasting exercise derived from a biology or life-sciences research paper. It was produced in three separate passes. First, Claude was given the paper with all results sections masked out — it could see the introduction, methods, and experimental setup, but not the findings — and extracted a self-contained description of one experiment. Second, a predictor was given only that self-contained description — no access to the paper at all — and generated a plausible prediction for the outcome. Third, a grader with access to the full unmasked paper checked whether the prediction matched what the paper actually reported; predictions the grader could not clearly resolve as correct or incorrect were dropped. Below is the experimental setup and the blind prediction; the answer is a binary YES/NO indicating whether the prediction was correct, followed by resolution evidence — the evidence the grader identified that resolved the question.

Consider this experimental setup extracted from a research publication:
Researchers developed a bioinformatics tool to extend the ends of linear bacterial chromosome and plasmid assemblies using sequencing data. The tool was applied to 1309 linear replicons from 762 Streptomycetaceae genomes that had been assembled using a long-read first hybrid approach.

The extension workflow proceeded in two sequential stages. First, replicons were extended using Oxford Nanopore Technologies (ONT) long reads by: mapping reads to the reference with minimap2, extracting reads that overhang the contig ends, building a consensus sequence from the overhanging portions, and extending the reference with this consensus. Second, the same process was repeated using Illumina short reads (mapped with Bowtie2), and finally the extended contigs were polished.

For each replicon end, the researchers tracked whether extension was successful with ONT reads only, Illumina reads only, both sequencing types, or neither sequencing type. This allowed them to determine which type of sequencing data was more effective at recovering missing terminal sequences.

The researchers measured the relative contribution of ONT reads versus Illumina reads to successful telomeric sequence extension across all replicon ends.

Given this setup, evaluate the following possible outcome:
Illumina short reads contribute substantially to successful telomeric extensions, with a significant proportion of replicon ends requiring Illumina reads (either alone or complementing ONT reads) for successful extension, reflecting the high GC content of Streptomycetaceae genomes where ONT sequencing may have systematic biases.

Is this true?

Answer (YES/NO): NO